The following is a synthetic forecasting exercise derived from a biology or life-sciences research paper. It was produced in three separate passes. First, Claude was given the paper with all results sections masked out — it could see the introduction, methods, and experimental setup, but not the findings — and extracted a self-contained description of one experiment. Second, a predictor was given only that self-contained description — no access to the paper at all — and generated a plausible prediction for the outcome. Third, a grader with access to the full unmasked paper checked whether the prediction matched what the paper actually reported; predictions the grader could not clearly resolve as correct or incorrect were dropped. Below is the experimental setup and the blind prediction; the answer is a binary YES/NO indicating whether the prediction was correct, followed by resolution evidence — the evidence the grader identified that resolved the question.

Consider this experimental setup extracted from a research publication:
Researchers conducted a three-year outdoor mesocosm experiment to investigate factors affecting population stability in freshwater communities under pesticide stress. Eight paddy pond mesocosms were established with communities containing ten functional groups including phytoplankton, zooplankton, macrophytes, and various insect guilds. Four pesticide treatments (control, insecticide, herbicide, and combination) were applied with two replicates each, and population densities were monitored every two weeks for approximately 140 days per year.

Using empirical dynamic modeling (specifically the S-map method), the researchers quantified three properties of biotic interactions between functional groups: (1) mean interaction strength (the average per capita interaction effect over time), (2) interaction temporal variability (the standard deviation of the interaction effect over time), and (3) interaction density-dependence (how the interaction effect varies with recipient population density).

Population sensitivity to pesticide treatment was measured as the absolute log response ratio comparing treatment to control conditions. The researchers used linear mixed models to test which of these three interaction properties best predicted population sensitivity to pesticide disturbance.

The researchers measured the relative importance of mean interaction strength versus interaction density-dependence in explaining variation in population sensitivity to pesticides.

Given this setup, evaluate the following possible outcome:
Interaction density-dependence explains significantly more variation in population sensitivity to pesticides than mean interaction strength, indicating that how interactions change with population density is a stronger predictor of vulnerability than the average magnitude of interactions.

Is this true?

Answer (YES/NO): YES